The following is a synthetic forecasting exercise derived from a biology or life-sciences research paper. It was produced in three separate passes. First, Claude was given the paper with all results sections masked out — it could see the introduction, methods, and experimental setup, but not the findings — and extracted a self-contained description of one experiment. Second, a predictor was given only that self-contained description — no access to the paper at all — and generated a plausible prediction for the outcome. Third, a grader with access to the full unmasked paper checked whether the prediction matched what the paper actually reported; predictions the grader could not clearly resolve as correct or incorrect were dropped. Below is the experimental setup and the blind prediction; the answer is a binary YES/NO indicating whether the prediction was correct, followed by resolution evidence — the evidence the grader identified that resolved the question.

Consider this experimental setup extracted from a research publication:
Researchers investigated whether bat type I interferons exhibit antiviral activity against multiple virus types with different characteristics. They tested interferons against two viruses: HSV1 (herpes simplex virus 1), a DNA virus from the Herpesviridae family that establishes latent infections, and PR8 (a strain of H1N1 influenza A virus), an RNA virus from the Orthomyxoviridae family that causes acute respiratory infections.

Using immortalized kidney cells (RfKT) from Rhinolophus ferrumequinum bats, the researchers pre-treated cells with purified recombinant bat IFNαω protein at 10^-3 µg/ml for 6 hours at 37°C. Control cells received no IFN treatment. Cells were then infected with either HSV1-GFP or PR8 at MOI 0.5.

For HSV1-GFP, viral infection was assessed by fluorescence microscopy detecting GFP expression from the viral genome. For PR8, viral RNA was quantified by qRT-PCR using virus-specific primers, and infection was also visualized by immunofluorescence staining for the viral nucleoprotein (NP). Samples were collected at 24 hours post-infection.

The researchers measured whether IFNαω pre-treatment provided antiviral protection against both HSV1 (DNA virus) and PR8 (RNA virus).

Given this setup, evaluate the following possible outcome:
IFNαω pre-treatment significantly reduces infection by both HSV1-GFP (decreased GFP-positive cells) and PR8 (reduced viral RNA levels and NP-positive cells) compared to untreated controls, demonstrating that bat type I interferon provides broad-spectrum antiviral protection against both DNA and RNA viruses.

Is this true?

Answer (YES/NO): YES